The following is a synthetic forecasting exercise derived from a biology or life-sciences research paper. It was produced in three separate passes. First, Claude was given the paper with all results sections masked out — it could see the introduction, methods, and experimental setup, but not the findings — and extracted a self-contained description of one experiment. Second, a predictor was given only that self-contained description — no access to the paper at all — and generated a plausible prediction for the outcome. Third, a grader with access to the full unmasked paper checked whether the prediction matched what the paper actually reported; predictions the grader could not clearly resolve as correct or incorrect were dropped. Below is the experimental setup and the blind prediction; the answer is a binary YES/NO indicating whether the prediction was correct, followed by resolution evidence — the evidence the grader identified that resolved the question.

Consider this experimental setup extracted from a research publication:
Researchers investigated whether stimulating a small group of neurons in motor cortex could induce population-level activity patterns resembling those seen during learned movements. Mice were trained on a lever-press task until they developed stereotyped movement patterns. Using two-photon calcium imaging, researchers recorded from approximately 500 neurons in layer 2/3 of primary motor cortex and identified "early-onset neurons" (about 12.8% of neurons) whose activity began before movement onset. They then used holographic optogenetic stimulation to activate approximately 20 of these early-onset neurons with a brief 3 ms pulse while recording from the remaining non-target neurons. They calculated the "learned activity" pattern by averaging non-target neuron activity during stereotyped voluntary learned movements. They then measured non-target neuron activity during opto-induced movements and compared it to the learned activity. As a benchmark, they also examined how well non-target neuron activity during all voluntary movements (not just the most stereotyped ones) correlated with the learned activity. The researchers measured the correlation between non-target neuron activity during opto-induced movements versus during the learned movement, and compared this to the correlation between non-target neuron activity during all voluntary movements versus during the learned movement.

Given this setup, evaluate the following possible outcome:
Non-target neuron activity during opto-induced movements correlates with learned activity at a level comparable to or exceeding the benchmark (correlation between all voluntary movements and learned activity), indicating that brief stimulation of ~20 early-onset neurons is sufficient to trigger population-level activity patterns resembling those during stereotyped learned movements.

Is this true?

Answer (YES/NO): NO